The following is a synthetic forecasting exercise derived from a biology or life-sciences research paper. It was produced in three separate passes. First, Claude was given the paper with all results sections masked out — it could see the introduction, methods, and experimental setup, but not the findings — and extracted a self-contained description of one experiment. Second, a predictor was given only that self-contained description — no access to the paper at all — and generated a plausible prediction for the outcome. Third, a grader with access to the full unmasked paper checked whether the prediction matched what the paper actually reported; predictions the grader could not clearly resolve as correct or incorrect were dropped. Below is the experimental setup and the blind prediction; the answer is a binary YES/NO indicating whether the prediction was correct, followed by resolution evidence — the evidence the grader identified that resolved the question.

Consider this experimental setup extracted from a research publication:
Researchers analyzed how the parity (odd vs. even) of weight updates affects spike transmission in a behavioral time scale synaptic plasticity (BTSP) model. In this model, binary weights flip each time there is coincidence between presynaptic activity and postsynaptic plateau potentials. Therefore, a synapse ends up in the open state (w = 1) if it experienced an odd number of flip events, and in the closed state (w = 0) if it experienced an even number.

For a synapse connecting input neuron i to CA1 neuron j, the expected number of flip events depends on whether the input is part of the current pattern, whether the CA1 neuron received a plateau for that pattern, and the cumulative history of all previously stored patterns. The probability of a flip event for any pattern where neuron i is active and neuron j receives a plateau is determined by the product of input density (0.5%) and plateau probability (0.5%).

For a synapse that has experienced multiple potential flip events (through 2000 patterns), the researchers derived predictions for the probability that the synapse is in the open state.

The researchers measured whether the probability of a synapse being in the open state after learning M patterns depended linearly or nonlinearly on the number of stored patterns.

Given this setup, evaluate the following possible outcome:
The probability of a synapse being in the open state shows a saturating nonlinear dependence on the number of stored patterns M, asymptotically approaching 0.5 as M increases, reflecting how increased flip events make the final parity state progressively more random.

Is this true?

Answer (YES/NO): YES